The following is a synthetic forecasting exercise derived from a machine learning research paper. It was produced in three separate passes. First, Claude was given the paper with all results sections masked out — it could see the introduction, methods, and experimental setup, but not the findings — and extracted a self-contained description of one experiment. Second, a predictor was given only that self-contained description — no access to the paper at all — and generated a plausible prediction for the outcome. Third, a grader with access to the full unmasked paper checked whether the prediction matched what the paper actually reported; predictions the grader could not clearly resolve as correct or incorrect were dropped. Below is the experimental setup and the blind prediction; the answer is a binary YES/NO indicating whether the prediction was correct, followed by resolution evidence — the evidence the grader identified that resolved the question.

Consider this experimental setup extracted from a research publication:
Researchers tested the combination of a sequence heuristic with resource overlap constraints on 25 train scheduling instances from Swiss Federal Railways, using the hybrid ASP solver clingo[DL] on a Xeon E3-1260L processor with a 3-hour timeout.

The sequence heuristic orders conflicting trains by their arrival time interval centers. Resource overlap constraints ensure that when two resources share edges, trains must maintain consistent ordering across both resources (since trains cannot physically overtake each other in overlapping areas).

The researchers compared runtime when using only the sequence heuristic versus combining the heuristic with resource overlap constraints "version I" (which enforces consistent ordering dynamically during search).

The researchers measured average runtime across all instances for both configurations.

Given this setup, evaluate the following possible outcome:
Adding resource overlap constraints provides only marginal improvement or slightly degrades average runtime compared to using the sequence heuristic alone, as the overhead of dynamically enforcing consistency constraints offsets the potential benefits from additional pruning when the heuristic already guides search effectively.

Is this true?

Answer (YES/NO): NO